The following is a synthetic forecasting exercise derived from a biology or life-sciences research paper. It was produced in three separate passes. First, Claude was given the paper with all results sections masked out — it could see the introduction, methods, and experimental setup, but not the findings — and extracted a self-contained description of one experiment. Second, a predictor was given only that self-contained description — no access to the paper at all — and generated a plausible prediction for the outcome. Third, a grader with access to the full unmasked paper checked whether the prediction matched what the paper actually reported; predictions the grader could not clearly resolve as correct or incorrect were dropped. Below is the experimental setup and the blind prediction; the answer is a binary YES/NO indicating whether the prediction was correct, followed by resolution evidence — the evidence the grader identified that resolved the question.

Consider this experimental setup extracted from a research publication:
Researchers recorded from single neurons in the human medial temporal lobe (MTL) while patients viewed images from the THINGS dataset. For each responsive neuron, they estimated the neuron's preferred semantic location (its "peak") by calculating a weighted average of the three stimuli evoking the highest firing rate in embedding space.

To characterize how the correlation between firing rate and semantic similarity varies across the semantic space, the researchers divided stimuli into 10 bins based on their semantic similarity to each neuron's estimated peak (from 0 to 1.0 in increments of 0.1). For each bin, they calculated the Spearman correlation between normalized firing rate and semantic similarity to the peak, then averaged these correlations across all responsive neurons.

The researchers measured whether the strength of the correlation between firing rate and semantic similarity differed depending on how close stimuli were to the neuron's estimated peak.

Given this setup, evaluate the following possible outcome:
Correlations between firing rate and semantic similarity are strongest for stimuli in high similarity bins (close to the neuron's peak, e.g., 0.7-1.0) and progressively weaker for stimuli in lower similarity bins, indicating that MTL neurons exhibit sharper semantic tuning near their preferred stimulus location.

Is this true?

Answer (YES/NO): YES